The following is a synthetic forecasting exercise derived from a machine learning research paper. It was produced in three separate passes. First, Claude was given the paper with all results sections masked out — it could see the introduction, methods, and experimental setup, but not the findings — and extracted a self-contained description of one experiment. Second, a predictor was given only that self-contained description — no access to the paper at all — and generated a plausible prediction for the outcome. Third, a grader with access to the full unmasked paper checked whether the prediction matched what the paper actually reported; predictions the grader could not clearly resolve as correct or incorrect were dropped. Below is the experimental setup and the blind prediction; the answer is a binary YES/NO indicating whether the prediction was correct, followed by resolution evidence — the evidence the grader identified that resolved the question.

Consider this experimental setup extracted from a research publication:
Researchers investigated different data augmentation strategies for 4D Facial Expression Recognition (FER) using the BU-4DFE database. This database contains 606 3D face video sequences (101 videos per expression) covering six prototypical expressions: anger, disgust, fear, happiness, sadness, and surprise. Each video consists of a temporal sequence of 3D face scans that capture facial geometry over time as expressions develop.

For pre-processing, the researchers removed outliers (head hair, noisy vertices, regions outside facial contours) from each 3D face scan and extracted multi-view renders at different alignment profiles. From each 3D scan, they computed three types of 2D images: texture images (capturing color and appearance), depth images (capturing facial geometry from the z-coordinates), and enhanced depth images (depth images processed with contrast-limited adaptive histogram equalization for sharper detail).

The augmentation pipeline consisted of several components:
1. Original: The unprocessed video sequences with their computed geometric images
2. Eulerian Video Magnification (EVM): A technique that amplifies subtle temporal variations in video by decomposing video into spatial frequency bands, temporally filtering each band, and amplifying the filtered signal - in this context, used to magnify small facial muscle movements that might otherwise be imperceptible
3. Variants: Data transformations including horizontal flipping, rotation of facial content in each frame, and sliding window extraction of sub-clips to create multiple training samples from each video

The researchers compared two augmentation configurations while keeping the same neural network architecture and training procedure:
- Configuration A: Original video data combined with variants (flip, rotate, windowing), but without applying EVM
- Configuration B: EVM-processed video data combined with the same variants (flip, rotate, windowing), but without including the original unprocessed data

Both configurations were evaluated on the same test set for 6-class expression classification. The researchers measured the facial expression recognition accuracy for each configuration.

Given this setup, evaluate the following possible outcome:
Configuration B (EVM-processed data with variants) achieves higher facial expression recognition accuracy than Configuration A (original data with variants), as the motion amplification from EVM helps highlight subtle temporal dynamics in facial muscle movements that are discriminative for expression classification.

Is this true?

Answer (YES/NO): NO